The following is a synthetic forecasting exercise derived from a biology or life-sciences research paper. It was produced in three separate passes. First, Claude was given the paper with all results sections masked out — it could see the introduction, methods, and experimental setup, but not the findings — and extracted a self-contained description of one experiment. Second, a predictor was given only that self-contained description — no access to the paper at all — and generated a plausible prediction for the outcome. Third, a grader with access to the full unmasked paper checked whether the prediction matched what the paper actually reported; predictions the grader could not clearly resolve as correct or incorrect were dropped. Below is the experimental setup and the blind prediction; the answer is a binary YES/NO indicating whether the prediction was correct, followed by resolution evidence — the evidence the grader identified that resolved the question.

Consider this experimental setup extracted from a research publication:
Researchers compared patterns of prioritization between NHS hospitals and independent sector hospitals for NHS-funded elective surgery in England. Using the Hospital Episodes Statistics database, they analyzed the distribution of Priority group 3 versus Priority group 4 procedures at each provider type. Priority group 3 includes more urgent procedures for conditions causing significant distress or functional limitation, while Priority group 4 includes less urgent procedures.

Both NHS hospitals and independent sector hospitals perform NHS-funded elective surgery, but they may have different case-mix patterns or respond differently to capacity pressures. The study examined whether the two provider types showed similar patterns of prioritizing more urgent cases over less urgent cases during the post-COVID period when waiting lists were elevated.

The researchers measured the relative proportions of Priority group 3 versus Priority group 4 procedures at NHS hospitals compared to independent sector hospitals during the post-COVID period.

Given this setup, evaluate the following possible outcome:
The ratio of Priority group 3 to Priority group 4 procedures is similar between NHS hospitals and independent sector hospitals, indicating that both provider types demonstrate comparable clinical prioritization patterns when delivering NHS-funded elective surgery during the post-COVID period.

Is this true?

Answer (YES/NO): NO